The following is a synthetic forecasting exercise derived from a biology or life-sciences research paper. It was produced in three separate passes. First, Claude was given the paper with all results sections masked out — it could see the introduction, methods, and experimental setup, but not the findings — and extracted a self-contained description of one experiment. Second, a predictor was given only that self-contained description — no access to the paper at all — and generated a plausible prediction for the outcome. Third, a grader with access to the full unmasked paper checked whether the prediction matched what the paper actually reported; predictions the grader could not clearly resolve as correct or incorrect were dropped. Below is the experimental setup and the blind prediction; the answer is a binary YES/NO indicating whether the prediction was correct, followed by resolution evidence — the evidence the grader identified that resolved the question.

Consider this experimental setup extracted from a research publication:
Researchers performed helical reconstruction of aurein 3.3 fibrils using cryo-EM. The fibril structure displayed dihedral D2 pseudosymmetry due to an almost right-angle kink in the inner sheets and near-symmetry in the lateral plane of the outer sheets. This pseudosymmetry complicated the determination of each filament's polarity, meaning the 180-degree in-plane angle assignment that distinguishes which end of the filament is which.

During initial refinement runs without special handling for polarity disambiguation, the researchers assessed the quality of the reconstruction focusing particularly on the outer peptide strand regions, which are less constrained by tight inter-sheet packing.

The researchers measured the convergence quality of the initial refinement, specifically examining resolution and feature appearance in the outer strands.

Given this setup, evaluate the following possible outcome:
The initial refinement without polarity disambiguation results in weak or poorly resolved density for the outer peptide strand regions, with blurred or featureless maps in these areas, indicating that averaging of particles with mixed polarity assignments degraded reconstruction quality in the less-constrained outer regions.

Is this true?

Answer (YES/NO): NO